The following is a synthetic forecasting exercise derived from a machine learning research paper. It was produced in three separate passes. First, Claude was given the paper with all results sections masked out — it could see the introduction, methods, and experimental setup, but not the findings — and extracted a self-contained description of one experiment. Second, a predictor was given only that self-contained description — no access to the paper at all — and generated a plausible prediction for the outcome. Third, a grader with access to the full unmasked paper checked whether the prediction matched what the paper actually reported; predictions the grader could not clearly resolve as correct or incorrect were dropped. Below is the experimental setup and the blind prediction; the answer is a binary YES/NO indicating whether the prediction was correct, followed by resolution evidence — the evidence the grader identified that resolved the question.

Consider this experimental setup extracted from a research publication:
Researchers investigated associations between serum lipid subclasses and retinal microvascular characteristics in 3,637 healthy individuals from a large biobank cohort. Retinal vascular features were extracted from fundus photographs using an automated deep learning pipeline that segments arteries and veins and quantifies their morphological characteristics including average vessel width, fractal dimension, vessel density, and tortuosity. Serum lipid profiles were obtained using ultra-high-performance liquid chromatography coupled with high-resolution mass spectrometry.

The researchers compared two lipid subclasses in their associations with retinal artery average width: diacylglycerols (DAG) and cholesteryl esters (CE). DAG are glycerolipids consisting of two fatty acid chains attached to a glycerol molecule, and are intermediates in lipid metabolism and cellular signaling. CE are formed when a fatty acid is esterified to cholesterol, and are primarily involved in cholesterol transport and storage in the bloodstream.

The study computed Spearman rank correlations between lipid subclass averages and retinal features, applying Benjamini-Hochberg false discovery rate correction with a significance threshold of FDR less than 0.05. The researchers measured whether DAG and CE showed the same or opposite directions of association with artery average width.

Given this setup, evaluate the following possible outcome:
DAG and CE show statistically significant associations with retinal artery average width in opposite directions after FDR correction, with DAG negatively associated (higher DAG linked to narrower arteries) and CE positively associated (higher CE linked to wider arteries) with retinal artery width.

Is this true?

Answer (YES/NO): YES